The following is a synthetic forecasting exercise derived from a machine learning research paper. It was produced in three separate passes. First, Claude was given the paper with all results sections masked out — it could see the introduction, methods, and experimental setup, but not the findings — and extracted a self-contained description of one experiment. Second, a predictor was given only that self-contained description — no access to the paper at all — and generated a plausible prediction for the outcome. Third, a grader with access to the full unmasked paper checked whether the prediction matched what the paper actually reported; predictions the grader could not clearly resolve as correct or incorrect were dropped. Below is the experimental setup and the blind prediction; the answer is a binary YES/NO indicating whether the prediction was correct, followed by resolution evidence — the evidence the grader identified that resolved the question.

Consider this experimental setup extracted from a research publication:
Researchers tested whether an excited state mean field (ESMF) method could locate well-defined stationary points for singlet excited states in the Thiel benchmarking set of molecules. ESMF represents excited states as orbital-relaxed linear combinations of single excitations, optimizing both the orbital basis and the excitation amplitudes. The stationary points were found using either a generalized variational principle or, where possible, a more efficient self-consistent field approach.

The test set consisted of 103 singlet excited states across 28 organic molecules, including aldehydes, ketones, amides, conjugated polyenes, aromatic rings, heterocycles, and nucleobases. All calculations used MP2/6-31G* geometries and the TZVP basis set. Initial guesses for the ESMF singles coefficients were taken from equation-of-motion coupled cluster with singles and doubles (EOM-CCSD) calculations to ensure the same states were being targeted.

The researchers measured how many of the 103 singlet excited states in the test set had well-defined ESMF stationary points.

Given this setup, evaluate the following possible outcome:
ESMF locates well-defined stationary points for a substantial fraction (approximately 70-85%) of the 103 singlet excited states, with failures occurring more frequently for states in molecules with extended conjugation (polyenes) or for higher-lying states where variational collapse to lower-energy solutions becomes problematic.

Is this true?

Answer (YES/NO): NO